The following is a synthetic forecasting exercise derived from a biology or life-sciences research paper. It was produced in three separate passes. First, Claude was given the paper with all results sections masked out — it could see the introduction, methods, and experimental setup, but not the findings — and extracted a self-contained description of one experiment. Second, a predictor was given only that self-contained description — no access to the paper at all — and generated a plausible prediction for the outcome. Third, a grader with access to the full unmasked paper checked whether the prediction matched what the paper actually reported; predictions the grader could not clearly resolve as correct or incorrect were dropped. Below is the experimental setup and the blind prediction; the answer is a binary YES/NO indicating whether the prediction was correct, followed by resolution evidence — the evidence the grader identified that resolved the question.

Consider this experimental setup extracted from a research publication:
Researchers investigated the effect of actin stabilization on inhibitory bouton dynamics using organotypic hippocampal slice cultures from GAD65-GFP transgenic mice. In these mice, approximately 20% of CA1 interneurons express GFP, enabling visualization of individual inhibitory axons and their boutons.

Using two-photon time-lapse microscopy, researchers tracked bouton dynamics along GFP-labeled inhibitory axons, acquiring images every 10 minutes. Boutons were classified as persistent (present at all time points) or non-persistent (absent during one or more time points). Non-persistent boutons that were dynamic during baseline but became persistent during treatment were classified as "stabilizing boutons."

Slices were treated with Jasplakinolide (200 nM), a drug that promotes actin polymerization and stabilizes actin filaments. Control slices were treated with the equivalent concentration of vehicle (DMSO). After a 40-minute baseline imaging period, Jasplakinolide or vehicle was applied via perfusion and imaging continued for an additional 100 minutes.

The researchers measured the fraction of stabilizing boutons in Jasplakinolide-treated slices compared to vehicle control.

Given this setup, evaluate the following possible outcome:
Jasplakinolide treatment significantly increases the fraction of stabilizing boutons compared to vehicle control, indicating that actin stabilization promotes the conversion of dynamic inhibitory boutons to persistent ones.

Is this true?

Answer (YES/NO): NO